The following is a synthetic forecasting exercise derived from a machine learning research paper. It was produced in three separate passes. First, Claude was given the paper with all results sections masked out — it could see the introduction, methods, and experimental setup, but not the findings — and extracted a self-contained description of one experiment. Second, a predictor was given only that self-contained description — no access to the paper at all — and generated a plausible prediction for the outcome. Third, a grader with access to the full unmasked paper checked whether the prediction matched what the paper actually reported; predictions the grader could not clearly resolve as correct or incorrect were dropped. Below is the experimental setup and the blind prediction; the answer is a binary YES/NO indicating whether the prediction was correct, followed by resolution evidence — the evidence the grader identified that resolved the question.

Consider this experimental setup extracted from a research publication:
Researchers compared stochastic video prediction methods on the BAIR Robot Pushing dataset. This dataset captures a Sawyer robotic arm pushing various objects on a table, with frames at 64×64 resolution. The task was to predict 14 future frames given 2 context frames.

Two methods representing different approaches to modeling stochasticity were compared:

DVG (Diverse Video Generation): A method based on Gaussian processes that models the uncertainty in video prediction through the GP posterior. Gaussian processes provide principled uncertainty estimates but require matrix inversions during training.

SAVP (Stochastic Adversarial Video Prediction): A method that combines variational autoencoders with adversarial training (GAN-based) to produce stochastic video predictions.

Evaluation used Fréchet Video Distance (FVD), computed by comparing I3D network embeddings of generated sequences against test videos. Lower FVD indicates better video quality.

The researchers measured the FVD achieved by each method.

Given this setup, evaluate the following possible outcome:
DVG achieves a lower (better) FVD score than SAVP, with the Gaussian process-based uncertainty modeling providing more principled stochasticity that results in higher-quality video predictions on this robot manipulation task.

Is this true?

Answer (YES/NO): NO